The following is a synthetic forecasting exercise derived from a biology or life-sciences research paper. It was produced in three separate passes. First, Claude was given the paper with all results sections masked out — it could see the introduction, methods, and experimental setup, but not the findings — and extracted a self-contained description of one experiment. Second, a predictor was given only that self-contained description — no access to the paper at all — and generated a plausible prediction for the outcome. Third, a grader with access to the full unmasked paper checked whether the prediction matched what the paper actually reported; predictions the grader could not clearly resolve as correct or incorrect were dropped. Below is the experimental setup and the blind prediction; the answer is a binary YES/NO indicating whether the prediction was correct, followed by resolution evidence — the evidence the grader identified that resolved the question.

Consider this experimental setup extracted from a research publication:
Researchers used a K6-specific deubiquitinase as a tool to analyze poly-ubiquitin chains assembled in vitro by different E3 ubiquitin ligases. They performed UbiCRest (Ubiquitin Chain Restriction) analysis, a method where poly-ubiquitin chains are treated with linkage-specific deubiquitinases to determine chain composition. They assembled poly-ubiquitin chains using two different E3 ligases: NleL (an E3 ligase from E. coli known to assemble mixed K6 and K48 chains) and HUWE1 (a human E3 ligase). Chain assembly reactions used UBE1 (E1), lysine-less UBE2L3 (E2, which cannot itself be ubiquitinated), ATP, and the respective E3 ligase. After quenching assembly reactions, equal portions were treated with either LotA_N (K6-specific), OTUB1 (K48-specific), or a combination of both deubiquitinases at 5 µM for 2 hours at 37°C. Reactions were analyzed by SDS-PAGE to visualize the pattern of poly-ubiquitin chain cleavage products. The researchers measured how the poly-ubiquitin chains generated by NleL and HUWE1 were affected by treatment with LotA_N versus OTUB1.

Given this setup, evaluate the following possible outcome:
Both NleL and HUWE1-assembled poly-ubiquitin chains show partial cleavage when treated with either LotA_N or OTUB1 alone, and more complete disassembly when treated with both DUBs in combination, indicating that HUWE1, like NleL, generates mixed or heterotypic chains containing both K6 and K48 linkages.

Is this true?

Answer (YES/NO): NO